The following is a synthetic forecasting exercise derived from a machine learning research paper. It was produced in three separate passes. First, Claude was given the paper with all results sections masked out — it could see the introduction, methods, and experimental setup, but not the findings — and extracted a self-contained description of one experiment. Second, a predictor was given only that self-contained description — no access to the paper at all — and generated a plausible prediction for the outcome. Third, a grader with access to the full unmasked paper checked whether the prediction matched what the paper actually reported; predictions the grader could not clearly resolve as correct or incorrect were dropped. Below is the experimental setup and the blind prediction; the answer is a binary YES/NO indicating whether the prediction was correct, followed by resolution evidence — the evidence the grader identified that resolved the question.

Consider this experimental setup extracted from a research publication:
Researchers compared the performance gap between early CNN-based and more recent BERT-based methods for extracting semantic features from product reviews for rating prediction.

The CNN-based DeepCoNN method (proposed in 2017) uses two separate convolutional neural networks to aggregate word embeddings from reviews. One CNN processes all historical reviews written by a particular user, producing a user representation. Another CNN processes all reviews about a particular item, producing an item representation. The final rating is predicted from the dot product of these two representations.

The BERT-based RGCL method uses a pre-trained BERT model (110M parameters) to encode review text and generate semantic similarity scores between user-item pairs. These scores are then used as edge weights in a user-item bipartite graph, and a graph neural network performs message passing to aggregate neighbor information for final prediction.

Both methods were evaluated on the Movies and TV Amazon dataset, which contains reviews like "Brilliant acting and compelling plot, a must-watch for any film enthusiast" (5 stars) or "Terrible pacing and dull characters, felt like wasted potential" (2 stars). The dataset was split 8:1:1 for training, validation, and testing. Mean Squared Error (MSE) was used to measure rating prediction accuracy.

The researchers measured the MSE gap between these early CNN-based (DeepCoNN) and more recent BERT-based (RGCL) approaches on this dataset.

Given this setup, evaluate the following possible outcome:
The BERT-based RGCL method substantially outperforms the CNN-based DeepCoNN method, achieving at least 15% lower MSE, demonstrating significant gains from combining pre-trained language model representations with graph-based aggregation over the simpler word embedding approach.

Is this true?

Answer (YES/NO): YES